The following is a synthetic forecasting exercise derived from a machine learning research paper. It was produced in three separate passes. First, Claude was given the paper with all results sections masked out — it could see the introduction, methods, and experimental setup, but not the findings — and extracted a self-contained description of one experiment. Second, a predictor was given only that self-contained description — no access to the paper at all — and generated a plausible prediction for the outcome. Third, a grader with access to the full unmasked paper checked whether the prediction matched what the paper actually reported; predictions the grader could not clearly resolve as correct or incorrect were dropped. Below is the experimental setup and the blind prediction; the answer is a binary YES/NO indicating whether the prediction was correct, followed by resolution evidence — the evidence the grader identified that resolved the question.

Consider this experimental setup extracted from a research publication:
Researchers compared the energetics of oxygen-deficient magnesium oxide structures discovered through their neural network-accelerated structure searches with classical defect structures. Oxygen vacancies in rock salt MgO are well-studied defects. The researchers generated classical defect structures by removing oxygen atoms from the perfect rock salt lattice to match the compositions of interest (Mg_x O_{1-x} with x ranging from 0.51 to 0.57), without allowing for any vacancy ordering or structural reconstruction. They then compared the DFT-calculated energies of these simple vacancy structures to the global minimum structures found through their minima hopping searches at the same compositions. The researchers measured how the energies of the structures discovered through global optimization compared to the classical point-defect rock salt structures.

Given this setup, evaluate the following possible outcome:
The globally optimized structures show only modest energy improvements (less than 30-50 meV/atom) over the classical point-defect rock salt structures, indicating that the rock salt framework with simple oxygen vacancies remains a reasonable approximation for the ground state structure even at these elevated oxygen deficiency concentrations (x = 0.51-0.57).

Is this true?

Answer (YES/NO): NO